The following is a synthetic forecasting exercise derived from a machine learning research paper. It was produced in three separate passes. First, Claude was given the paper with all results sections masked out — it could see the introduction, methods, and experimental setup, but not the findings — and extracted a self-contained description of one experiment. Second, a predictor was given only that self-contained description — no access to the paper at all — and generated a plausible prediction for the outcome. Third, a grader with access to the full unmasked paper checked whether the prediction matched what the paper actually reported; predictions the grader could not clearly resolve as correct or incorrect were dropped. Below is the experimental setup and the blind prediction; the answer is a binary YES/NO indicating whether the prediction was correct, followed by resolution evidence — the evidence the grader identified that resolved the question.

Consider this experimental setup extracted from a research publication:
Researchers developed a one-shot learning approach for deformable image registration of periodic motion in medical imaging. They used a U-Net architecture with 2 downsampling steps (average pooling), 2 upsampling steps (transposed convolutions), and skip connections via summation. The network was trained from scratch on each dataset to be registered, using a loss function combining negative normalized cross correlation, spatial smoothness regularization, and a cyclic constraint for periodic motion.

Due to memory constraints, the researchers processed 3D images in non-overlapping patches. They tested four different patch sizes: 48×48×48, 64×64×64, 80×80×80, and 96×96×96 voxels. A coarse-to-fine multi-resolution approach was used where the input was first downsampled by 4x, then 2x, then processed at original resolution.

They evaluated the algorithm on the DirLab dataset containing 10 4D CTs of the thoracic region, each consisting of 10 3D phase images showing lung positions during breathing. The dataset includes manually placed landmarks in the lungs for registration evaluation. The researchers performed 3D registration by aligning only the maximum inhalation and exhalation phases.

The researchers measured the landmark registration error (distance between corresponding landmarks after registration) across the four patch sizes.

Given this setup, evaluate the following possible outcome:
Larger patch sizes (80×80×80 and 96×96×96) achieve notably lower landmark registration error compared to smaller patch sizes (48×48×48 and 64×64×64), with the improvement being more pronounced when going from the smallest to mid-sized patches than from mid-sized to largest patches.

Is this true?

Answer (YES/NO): NO